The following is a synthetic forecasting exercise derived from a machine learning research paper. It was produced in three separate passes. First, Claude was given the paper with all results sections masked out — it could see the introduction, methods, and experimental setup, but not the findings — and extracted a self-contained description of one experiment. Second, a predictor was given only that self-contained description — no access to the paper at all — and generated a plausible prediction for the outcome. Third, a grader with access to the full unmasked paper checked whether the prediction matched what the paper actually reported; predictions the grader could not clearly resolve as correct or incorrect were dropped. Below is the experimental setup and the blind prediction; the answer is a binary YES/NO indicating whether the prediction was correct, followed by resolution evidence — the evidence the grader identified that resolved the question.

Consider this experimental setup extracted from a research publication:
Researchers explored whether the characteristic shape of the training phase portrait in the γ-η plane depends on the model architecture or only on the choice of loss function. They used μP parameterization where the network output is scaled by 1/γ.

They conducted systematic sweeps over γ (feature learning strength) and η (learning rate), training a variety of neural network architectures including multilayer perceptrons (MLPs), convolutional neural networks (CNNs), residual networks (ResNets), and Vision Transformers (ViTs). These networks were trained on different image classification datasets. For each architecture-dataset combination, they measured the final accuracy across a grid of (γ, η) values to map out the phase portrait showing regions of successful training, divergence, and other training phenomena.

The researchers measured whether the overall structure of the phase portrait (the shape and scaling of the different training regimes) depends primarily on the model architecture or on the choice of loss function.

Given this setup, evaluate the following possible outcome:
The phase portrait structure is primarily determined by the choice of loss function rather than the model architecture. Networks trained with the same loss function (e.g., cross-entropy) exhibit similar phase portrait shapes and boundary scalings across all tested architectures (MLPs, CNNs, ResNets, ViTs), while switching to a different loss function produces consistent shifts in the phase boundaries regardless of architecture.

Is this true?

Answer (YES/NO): YES